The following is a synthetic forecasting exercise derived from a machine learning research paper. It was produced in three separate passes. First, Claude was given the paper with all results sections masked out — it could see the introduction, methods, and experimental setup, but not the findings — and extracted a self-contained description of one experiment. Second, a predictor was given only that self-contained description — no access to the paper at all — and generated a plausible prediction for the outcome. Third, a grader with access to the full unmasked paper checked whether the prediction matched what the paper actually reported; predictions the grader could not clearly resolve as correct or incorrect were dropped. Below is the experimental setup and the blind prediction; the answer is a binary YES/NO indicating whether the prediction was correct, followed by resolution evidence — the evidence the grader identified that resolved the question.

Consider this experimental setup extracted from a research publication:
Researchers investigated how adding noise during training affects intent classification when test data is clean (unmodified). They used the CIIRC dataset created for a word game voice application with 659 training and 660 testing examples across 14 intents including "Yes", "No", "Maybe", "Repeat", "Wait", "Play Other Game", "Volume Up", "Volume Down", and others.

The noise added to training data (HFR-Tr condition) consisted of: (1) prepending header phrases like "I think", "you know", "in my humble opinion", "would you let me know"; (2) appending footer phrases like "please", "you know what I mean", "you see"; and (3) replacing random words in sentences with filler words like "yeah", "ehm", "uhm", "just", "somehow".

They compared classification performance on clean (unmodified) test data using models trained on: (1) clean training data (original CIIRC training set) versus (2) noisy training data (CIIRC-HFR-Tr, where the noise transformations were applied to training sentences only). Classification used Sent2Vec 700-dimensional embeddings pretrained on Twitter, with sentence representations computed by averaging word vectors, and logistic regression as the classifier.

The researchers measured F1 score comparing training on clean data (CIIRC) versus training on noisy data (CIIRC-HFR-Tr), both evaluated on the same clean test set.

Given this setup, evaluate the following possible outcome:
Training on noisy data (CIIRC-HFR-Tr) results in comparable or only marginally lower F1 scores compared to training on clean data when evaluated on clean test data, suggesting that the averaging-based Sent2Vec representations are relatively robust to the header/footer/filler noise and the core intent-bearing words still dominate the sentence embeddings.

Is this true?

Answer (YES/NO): NO